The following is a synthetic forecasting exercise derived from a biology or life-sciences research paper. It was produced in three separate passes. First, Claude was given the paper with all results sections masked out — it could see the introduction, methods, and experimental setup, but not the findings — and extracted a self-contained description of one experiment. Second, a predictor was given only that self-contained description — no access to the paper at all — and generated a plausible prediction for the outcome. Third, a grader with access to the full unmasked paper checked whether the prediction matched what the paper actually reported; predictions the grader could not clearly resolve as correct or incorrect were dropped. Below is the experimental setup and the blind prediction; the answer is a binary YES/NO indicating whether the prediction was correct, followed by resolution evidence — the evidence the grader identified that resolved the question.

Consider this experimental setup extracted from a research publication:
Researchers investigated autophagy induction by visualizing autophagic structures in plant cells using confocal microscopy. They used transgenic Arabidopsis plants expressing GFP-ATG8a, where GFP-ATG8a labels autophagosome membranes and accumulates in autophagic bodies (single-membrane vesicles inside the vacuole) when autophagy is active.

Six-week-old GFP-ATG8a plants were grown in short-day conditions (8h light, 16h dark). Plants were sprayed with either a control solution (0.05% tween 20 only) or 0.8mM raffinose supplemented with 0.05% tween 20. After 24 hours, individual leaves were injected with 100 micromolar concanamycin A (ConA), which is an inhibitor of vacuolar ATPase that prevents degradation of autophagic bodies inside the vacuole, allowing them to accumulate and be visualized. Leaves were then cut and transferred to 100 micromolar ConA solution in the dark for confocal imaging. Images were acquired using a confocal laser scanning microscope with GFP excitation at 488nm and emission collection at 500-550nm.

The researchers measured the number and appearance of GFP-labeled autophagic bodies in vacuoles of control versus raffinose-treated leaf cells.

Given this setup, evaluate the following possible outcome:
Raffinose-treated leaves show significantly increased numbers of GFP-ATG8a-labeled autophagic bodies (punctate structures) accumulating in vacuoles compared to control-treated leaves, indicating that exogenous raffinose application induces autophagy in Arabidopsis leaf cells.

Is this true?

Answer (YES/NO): YES